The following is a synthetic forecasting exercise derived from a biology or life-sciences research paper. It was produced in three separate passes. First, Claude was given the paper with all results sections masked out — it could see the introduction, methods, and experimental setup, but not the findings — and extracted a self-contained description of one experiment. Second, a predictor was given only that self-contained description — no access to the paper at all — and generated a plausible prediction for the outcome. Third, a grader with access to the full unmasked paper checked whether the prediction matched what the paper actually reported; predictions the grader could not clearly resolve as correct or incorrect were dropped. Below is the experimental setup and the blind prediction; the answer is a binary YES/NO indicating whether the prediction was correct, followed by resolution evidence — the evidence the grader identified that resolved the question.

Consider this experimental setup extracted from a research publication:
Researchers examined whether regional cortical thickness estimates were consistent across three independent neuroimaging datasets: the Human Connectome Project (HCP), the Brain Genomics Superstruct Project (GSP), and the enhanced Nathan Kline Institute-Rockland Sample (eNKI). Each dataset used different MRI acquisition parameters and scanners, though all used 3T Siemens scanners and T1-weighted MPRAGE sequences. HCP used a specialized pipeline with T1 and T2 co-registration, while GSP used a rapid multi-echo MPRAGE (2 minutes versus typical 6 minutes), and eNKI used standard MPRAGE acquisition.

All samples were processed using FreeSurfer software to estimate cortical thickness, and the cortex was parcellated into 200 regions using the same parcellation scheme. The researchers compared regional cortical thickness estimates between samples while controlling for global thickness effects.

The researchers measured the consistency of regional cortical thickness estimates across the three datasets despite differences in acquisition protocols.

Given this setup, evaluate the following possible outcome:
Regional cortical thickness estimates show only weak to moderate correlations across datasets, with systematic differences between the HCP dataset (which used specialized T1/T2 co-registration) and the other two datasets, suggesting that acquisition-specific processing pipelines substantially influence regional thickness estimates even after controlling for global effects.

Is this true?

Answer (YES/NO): NO